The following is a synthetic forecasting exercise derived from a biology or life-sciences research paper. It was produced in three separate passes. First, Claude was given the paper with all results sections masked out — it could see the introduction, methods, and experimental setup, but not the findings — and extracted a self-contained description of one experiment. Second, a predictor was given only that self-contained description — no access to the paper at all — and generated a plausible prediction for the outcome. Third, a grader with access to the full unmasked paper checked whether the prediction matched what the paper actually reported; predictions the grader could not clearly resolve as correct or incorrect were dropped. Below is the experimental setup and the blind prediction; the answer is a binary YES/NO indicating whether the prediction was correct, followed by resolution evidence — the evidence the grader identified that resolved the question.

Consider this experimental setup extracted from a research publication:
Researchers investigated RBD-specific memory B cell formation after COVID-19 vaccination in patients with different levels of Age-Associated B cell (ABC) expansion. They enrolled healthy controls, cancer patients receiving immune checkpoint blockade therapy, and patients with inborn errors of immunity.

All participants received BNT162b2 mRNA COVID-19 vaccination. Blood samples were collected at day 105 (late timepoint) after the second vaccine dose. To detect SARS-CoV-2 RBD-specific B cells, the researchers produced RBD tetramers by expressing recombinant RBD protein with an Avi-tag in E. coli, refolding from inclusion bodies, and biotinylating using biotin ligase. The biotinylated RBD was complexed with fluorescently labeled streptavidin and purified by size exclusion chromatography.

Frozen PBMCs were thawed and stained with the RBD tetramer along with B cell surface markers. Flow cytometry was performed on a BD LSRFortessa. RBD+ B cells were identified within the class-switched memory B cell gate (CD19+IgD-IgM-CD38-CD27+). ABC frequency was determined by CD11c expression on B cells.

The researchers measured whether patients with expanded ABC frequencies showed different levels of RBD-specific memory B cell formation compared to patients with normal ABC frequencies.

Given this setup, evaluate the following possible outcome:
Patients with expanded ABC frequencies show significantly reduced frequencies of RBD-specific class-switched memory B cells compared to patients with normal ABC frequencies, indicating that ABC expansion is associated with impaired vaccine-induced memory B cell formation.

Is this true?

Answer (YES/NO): YES